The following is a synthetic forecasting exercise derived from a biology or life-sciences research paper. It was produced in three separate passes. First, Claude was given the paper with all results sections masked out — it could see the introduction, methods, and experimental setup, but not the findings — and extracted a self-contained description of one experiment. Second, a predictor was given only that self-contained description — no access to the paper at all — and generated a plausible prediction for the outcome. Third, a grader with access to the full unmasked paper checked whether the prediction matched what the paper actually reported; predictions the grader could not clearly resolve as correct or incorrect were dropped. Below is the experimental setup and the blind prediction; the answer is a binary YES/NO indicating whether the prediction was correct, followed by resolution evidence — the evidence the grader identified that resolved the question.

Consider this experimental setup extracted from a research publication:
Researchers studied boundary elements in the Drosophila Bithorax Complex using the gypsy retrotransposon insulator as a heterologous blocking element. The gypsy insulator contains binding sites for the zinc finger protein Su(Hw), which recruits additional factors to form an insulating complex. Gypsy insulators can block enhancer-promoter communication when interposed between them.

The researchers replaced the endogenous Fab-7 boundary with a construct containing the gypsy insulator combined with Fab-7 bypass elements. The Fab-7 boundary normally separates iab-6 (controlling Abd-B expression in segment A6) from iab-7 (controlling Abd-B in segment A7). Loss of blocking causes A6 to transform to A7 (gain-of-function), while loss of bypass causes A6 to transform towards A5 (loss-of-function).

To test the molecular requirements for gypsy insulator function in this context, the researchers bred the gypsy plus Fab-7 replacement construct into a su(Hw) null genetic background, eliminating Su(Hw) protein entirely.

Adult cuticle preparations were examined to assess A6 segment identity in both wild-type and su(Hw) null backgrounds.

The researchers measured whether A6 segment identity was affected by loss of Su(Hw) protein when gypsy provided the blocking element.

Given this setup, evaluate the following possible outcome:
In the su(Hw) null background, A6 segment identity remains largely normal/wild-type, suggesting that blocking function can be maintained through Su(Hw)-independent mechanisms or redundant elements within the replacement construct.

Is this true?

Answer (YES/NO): NO